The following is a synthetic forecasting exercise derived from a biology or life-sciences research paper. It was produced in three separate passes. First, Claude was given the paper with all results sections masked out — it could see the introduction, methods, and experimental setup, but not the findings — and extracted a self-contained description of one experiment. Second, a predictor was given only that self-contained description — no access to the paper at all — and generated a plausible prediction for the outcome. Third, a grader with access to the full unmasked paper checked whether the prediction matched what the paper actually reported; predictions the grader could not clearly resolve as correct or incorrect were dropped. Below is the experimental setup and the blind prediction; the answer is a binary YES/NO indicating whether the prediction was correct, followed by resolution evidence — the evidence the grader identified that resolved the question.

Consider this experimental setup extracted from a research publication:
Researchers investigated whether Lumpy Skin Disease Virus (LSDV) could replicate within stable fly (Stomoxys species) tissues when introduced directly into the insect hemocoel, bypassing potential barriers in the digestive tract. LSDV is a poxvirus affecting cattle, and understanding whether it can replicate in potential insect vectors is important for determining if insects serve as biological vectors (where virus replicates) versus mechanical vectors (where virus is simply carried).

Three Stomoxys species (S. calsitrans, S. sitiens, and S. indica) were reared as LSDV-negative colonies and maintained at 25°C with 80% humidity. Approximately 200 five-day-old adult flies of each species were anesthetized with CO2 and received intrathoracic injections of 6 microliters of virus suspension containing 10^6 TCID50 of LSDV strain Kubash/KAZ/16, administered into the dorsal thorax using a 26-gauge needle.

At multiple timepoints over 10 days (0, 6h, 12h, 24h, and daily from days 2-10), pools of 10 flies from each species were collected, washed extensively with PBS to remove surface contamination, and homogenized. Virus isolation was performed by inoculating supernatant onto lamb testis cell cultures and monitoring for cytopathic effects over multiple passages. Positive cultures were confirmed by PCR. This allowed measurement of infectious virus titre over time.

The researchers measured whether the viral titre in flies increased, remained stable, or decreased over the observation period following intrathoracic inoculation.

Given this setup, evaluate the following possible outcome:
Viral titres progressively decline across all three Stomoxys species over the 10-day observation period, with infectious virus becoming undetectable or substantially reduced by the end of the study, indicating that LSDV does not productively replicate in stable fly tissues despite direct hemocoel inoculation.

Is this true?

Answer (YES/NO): YES